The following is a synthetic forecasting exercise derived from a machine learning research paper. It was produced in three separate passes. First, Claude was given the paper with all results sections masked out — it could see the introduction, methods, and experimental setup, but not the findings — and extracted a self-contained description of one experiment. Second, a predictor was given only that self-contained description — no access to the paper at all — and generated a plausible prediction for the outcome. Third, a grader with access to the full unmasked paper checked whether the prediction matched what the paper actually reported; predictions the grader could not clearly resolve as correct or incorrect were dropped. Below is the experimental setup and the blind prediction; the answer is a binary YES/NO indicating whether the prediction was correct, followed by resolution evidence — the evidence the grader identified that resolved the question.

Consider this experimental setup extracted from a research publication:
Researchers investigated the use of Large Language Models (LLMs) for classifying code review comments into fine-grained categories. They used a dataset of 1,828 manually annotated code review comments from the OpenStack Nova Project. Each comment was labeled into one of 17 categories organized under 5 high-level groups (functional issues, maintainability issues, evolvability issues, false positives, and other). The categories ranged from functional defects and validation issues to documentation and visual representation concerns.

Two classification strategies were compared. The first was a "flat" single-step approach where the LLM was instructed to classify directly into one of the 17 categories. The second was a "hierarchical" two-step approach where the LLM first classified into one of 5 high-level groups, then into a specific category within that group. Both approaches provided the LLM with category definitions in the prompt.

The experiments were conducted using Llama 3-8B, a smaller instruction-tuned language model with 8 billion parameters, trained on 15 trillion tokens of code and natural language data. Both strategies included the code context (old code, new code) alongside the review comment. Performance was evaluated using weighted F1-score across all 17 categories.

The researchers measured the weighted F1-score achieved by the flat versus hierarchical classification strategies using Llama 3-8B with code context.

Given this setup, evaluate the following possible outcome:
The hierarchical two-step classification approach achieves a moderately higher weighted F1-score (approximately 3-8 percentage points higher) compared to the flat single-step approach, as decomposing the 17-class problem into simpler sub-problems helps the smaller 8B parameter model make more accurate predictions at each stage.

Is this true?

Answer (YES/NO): NO